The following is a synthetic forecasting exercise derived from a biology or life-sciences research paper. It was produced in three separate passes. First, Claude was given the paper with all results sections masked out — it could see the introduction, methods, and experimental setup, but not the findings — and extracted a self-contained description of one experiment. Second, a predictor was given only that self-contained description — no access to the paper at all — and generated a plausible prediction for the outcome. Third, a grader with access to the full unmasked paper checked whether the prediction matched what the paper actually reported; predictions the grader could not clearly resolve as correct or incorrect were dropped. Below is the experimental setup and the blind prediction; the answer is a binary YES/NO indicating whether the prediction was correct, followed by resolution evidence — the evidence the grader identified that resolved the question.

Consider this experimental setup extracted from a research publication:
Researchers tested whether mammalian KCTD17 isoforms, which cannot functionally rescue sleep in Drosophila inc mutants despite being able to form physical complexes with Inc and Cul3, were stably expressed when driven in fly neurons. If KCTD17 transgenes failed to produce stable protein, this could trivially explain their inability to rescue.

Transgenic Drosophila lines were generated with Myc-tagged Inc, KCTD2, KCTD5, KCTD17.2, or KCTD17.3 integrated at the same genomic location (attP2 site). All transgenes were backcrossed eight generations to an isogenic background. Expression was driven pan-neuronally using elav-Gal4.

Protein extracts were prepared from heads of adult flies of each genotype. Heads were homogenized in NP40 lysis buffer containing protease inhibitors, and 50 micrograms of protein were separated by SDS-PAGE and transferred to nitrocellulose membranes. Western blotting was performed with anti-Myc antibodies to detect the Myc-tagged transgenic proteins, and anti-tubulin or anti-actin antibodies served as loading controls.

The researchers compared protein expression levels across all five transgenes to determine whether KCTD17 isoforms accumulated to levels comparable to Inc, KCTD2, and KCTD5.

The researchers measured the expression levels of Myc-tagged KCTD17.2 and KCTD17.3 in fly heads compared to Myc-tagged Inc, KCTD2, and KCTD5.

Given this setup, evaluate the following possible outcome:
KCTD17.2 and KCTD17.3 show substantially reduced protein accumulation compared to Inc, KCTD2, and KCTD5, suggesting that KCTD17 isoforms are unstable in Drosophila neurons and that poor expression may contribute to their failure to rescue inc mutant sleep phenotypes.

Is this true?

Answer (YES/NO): YES